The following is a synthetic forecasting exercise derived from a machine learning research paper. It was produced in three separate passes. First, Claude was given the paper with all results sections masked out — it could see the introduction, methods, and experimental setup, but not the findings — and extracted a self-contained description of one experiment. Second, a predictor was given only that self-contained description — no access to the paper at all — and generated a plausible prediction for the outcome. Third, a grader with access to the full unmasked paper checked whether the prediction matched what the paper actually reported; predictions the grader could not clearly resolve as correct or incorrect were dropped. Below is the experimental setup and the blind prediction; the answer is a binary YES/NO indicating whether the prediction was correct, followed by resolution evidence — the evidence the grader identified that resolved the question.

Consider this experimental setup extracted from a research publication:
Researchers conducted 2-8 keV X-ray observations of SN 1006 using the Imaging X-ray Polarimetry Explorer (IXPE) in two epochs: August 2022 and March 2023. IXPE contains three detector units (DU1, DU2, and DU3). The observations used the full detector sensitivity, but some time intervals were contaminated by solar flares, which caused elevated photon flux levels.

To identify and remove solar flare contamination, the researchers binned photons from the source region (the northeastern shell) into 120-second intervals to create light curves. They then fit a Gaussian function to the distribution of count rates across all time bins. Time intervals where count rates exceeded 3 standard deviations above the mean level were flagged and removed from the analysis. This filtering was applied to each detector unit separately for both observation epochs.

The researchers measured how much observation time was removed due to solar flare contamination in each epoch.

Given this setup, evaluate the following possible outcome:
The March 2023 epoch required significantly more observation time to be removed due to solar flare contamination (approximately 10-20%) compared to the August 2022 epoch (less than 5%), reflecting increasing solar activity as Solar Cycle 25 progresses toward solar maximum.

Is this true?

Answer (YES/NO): NO